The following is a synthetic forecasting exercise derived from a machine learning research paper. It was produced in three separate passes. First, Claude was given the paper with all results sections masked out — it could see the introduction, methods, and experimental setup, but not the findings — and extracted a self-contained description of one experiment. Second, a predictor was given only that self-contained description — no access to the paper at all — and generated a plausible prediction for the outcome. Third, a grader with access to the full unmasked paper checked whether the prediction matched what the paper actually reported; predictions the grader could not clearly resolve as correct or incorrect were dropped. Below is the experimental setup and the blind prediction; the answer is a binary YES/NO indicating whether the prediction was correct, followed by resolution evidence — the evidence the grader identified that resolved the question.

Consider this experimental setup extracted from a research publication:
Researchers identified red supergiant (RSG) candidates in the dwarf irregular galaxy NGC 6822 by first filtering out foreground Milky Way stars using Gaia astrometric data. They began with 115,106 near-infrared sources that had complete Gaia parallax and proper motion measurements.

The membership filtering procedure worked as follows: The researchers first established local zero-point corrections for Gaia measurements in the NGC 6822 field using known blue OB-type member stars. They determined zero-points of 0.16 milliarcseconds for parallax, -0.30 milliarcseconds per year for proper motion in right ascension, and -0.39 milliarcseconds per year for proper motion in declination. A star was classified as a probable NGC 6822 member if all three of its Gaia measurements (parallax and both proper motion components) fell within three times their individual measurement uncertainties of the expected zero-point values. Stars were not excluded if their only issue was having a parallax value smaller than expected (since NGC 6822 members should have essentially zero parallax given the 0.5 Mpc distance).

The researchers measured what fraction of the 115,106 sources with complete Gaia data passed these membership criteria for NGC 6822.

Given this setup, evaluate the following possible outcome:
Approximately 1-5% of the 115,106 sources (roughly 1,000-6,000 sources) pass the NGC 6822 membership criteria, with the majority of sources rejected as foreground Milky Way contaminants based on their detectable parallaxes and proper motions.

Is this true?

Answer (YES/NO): NO